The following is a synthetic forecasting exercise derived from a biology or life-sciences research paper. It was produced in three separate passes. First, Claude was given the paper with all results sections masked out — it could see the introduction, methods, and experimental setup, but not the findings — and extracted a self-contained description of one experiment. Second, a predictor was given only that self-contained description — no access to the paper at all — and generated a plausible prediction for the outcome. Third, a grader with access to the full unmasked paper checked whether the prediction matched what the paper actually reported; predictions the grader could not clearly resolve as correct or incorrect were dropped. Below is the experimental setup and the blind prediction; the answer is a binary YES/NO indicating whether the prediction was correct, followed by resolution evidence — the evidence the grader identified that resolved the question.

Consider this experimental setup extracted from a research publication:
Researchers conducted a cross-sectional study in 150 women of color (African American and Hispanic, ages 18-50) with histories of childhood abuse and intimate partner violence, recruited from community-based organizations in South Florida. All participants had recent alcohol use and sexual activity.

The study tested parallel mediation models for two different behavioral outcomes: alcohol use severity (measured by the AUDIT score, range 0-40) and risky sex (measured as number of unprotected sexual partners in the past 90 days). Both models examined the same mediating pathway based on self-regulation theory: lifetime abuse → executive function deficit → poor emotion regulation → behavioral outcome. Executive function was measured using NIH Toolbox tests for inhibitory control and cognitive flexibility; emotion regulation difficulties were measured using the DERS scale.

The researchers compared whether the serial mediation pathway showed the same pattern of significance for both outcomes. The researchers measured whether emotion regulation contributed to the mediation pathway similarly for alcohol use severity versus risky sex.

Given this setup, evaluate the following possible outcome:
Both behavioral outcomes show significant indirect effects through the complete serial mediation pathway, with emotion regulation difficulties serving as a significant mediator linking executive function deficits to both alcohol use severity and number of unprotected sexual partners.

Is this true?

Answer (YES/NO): NO